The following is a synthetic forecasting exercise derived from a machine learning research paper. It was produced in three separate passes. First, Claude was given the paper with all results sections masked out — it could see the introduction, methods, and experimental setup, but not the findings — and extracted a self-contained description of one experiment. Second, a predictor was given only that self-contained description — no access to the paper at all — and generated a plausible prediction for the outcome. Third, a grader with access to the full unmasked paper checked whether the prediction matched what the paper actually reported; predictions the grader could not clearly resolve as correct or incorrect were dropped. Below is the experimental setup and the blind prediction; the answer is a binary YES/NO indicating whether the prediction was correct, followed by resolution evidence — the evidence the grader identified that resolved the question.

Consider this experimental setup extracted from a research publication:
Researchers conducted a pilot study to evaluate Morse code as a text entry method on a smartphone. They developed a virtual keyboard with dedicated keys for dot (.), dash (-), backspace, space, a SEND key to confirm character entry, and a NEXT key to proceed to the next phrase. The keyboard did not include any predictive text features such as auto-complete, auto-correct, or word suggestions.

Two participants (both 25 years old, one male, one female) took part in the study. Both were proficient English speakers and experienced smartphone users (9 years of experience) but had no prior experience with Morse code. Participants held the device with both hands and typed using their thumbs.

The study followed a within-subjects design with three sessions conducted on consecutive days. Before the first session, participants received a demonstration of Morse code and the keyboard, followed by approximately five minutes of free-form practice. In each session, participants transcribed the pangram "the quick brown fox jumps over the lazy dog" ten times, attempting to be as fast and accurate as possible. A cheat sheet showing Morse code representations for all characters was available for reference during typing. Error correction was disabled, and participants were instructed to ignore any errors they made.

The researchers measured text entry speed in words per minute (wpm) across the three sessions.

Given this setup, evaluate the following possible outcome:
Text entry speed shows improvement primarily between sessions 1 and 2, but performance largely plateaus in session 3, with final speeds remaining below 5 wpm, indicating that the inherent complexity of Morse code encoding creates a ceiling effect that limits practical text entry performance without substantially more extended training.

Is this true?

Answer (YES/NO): NO